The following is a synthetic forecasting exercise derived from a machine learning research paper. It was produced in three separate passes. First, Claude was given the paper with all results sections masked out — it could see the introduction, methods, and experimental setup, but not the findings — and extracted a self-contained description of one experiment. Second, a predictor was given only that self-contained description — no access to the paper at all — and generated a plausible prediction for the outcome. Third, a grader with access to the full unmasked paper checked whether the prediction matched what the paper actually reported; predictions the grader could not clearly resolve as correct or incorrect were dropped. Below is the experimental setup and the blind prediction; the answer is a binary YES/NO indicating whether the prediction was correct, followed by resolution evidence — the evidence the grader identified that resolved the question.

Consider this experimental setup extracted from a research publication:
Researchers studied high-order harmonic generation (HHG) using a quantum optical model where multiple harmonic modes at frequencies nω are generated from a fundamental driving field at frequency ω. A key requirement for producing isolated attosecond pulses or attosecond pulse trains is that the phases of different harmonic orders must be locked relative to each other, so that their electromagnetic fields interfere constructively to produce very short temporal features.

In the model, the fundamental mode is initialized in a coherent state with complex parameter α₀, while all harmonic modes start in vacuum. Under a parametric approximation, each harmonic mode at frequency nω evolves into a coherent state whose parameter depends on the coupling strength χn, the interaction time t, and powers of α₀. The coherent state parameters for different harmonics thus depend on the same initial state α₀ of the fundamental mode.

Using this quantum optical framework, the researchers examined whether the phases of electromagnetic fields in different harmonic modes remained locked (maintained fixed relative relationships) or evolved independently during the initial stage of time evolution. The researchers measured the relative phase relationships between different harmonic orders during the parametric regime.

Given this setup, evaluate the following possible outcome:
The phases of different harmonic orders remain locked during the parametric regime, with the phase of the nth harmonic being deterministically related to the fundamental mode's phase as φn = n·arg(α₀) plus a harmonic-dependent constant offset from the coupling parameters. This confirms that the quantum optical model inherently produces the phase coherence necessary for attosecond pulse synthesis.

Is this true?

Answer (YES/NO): YES